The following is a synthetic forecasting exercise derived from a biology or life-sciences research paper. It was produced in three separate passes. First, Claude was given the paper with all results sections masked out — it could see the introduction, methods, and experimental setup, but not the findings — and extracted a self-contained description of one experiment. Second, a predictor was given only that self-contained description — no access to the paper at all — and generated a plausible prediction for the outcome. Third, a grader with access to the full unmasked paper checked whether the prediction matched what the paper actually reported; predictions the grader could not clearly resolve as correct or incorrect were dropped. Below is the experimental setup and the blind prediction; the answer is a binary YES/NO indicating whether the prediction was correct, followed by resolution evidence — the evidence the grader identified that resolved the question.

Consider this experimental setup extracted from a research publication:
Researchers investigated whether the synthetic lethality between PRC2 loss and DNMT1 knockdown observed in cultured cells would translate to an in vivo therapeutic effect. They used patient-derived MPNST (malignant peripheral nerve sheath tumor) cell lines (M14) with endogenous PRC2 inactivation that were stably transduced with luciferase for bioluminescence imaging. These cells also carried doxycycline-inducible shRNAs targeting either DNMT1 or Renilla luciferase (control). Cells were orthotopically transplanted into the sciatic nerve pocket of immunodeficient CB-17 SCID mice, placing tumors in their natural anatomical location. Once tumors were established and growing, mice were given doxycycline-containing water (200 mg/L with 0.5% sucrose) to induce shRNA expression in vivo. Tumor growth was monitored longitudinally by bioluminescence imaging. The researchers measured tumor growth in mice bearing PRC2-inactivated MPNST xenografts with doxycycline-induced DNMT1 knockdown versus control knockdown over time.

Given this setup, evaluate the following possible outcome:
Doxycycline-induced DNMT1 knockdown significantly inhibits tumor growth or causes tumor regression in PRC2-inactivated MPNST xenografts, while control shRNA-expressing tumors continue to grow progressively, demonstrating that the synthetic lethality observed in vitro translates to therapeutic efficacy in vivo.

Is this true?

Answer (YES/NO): YES